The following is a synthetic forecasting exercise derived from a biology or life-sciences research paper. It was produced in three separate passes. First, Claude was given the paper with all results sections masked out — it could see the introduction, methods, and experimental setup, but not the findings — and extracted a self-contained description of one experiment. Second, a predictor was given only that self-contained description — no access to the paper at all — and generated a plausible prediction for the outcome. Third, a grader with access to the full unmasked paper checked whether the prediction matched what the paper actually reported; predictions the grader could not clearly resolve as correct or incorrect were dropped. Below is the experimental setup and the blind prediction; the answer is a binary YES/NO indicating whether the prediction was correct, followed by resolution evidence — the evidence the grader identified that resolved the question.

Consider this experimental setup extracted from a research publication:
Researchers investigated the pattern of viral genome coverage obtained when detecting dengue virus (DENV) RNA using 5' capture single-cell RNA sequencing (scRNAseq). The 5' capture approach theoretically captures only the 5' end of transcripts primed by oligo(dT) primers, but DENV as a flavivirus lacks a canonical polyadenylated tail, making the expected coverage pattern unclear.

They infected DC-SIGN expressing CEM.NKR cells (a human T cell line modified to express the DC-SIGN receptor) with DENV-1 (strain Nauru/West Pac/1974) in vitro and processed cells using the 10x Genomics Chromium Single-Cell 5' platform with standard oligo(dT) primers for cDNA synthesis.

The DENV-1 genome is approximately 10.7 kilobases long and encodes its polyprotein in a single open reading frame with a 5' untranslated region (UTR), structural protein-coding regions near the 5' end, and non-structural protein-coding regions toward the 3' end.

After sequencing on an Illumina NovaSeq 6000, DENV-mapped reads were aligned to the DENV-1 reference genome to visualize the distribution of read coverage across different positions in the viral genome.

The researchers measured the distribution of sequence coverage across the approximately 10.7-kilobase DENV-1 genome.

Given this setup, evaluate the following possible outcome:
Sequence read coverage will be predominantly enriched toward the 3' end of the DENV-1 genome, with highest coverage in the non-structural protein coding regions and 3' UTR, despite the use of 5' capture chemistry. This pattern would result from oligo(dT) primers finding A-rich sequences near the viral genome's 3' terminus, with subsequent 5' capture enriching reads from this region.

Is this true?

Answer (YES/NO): NO